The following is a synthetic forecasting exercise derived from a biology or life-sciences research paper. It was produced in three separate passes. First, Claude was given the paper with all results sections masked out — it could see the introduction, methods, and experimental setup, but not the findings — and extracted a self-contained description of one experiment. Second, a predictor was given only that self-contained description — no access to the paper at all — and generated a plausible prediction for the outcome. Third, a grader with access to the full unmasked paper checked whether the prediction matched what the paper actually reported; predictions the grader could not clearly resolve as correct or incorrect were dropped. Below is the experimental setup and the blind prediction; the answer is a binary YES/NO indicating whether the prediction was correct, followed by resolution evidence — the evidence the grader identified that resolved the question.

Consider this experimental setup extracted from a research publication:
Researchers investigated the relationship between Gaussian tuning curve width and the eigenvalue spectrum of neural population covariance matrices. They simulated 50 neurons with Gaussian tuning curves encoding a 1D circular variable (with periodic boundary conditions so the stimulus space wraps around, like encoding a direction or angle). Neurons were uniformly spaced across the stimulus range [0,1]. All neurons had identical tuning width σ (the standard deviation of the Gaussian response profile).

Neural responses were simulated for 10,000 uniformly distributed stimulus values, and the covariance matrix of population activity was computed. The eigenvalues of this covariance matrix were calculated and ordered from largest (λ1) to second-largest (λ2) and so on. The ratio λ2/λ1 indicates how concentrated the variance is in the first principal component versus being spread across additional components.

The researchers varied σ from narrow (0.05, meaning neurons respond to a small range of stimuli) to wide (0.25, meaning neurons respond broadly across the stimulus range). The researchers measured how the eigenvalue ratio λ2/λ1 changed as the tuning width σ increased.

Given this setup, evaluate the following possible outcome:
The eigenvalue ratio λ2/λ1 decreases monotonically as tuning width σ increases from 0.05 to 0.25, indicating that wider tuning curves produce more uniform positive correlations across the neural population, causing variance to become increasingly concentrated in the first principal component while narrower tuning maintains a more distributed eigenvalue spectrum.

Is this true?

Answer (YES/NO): YES